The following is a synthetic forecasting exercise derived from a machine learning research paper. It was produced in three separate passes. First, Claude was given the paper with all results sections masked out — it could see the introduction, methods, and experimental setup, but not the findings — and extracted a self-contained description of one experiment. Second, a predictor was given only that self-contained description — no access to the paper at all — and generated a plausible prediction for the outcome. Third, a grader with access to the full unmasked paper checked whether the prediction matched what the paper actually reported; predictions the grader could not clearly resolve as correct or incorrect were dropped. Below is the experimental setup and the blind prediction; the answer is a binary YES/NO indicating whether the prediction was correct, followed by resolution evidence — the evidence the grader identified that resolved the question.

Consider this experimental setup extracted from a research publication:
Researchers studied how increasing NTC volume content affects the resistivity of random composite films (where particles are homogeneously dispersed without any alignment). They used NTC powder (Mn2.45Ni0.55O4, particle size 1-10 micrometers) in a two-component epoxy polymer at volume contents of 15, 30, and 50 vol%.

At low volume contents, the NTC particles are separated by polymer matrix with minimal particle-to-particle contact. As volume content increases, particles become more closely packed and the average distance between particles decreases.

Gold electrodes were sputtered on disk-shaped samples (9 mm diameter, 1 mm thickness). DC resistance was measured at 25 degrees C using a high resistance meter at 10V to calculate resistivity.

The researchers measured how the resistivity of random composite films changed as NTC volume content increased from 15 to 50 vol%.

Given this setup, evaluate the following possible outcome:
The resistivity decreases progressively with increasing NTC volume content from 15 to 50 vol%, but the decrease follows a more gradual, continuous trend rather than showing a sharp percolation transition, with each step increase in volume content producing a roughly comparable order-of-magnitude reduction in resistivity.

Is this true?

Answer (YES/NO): NO